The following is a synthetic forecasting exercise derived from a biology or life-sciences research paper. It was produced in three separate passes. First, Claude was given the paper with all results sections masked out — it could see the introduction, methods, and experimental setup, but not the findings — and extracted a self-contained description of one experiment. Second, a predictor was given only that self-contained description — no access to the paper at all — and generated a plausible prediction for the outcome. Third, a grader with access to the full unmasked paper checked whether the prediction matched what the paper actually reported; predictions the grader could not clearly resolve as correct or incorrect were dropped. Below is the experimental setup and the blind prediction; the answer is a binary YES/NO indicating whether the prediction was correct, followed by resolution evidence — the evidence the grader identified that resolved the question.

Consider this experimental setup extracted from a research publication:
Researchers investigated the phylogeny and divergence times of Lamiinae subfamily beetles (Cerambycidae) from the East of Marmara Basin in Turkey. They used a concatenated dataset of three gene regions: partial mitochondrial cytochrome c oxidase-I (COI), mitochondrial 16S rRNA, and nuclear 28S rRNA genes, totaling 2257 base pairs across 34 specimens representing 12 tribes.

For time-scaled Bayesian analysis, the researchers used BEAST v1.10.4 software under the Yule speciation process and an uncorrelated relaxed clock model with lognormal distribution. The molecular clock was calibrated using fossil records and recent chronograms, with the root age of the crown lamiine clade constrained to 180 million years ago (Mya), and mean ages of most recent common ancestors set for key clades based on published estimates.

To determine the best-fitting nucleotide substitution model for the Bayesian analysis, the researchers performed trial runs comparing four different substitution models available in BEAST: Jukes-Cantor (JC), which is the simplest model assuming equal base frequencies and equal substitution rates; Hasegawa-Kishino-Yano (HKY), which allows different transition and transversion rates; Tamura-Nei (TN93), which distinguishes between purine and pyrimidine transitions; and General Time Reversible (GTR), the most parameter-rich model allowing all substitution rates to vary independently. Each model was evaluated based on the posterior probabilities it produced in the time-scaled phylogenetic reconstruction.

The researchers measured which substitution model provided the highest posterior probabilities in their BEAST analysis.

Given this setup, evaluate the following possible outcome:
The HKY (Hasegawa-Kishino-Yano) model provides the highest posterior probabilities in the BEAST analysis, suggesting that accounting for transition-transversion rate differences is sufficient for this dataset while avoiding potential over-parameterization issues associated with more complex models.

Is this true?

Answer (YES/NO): NO